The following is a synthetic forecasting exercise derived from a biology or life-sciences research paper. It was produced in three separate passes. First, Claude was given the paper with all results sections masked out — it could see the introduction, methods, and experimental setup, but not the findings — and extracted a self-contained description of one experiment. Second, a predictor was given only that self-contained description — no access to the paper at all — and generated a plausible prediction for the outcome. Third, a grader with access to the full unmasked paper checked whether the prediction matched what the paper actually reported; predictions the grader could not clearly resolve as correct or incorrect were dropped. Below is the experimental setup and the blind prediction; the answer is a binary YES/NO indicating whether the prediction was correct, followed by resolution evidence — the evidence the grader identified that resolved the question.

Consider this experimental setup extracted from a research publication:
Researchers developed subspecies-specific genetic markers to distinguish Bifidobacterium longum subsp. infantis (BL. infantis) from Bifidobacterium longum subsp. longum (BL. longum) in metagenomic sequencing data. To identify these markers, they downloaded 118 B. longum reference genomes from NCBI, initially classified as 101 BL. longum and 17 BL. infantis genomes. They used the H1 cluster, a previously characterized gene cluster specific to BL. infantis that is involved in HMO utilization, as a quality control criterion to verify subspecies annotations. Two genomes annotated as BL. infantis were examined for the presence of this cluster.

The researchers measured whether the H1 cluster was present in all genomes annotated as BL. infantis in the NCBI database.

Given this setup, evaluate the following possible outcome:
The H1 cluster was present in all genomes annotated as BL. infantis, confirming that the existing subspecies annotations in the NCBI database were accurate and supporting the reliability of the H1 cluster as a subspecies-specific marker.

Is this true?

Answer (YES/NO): NO